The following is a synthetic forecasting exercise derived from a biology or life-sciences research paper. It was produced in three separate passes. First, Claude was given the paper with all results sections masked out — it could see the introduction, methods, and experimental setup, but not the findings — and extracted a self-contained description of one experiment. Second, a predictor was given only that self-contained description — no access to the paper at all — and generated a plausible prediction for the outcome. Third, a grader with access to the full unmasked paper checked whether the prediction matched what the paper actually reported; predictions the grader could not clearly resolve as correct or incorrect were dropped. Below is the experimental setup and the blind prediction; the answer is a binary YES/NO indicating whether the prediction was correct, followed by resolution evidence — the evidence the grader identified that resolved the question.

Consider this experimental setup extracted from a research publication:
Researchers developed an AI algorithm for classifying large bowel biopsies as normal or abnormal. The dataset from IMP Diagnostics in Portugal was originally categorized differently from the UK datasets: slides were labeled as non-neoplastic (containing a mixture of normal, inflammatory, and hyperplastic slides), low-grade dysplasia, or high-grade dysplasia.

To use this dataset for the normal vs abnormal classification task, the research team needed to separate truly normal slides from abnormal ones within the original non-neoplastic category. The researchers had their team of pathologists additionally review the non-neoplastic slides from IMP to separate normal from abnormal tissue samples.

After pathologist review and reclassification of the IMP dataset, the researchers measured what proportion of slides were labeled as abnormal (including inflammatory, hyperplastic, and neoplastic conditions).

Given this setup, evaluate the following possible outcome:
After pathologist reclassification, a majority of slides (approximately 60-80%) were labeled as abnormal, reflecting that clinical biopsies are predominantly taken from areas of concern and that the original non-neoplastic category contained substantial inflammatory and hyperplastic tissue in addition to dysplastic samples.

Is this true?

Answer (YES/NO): NO